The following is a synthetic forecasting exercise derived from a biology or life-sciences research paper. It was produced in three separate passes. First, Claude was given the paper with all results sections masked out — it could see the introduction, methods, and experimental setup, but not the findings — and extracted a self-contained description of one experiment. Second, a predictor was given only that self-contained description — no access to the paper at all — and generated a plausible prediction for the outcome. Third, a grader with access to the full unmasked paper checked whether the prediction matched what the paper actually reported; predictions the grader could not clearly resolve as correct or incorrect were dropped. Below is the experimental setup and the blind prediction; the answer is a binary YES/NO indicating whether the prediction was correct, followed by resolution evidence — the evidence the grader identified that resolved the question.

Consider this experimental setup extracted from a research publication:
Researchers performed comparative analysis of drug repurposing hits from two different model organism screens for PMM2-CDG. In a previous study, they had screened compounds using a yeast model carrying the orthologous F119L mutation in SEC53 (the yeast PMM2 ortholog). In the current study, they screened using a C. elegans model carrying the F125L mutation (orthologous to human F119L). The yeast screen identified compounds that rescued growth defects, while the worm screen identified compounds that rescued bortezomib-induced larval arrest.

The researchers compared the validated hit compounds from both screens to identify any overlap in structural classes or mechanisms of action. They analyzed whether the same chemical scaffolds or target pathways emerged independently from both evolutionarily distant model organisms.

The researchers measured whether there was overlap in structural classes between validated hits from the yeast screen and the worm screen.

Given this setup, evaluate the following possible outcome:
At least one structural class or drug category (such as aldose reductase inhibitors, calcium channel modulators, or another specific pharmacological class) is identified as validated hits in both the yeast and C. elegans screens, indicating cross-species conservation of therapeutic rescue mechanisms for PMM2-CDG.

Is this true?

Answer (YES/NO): YES